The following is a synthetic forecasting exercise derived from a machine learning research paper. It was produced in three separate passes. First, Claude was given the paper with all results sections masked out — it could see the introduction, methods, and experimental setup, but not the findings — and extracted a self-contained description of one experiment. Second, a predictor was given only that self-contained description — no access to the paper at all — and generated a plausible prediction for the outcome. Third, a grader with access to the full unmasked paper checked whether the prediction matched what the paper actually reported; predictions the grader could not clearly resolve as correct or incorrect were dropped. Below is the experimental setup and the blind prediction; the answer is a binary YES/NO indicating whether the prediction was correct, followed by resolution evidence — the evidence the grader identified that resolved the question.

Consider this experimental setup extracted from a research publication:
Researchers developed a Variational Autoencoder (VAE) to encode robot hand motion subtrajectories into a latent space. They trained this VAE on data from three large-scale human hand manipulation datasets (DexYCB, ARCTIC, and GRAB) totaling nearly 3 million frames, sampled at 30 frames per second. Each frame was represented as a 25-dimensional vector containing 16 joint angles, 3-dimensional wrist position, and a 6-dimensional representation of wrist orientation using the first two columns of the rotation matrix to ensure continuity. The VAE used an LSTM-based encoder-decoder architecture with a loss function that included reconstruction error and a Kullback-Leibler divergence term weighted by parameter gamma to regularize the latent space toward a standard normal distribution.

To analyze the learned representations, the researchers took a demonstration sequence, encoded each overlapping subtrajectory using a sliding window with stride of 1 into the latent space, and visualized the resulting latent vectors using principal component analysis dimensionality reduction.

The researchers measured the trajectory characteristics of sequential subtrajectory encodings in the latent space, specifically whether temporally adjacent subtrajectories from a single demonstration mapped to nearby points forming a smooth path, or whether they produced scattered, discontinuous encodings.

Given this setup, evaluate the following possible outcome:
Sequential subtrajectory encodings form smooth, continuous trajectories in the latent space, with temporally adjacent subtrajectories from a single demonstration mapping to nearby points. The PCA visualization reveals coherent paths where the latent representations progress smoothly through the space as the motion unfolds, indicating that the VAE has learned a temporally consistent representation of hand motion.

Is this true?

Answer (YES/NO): YES